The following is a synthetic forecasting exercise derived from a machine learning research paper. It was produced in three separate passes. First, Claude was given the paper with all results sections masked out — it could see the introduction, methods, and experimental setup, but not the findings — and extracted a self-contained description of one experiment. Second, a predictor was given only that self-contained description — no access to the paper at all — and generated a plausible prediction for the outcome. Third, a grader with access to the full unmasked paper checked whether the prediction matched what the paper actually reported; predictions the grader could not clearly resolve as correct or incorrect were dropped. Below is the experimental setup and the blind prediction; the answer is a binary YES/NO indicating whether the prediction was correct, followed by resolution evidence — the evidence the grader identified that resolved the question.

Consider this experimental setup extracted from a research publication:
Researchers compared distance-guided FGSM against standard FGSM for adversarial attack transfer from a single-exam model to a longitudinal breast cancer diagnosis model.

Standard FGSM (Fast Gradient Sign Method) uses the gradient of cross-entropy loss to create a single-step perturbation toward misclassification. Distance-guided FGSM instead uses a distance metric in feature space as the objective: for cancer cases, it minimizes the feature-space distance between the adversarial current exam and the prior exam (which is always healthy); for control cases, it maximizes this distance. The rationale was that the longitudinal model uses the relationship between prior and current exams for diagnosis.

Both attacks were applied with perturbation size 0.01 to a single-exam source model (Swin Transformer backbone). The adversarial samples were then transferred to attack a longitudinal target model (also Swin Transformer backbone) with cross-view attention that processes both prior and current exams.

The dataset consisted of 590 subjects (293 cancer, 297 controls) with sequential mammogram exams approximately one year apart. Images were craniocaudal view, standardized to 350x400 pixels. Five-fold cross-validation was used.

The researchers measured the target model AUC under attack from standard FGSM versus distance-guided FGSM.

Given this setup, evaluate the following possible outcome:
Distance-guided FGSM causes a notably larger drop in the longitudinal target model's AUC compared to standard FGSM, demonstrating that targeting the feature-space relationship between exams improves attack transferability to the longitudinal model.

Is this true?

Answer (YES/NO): NO